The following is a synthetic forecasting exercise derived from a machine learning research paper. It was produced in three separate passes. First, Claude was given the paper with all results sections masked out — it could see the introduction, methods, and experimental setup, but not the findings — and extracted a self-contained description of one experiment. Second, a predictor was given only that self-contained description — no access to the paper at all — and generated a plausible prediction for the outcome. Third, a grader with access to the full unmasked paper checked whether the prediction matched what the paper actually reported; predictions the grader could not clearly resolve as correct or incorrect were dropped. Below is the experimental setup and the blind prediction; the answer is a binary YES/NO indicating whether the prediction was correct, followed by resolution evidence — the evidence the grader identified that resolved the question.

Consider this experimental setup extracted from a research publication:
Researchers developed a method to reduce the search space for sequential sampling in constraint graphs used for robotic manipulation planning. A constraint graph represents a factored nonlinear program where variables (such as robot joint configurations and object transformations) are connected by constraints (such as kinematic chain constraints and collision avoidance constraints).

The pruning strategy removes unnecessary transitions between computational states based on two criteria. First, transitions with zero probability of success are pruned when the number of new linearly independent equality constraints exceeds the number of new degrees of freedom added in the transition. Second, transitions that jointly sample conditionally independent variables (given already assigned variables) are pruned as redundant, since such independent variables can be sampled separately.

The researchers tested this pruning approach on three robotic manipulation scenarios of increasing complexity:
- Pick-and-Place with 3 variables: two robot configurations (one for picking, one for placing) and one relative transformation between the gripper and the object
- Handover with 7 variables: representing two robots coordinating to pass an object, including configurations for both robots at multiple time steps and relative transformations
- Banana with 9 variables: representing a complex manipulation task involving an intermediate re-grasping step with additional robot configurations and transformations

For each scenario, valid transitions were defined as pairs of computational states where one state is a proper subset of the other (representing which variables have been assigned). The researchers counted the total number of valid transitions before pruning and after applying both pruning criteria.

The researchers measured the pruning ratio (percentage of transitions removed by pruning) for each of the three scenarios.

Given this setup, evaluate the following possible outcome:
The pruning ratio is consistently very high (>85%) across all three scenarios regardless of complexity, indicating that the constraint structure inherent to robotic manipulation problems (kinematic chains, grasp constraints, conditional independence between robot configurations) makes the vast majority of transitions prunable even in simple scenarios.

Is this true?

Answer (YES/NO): NO